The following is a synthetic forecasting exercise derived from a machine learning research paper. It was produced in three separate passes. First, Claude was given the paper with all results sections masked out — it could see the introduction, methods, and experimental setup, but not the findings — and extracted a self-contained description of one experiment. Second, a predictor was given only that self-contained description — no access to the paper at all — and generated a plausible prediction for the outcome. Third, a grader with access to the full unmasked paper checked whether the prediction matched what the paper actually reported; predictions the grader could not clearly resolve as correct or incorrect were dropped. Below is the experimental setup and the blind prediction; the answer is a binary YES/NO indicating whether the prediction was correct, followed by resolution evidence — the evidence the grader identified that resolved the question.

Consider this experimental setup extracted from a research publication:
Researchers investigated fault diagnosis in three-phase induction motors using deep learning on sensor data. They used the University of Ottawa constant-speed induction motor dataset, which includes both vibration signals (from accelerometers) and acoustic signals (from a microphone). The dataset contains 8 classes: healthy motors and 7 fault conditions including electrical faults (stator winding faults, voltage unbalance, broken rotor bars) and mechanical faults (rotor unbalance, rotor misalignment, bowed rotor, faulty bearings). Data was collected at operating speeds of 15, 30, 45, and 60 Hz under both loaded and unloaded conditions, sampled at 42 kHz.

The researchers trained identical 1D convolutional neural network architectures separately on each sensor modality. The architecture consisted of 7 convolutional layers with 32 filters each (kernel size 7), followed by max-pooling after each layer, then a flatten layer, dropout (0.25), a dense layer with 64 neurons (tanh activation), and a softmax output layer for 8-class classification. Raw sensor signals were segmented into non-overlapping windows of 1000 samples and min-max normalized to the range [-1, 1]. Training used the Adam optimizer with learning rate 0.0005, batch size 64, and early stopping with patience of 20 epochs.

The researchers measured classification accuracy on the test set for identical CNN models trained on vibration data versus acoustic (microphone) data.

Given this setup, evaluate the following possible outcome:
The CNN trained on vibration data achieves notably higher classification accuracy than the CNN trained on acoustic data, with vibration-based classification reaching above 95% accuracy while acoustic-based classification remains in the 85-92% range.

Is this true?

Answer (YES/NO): NO